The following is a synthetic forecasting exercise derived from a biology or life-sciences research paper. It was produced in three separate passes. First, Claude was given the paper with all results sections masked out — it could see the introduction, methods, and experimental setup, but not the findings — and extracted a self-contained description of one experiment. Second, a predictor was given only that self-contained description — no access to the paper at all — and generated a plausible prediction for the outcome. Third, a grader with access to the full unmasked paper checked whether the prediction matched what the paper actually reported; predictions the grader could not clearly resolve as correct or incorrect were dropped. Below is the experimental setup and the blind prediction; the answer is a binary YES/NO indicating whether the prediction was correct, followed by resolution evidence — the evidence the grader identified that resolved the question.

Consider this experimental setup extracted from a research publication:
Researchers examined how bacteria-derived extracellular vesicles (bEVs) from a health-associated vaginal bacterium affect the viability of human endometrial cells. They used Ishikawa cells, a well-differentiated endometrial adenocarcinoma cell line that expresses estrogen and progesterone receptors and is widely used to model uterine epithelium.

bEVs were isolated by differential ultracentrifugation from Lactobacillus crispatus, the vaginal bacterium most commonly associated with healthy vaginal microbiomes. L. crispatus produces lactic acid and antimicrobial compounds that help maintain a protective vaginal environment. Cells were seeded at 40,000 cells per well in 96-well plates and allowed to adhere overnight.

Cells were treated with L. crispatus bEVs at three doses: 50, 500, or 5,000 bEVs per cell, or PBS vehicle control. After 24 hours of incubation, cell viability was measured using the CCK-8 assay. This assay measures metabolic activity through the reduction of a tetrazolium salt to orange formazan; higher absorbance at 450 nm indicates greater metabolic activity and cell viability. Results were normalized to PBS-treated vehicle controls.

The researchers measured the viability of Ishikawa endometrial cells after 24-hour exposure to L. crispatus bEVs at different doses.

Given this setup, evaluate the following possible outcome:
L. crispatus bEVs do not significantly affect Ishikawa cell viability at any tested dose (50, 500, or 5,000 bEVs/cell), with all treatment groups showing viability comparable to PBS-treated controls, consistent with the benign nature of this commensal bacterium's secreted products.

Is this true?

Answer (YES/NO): YES